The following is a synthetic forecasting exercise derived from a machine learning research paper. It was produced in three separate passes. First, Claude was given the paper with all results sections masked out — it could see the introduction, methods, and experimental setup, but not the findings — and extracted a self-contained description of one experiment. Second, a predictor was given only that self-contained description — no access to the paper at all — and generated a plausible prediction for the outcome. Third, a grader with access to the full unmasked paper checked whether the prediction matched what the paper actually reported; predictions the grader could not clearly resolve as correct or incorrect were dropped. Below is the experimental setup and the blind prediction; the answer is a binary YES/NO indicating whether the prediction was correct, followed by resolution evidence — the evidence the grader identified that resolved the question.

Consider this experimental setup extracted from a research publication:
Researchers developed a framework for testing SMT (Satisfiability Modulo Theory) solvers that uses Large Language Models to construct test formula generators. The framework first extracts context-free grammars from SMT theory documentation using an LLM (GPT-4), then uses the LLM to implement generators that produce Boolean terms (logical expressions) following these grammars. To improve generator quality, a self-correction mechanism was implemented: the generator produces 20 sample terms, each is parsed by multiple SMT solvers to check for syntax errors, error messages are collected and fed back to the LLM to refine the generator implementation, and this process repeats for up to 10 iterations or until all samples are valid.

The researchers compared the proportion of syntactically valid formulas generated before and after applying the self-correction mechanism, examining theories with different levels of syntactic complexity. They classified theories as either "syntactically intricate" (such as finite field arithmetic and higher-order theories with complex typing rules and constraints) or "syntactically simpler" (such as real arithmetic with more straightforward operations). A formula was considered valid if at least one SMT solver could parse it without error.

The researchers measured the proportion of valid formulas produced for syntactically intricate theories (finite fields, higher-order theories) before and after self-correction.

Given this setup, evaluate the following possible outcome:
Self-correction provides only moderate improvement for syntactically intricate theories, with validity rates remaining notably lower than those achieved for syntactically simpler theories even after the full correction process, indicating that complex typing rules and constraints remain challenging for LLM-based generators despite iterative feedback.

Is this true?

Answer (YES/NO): NO